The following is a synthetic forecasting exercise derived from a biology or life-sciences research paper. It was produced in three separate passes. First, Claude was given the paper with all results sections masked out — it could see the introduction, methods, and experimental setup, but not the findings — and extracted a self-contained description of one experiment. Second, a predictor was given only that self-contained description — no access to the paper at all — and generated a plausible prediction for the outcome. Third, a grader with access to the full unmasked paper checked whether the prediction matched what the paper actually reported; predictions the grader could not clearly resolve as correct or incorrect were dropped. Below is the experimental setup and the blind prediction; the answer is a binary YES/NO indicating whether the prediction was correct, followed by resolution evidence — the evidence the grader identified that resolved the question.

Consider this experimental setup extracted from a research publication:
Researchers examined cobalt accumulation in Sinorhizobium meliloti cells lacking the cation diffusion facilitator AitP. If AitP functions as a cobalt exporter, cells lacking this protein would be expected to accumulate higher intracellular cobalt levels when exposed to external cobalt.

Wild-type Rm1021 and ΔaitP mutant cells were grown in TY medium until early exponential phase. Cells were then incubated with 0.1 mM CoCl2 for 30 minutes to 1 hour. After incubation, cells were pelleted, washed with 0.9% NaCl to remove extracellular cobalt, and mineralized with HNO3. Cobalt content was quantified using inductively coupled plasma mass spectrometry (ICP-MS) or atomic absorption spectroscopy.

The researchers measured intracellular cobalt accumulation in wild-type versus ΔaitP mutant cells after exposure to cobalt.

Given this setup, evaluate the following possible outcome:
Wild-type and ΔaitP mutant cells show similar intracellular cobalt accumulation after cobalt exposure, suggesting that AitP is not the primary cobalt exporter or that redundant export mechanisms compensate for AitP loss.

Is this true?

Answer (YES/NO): NO